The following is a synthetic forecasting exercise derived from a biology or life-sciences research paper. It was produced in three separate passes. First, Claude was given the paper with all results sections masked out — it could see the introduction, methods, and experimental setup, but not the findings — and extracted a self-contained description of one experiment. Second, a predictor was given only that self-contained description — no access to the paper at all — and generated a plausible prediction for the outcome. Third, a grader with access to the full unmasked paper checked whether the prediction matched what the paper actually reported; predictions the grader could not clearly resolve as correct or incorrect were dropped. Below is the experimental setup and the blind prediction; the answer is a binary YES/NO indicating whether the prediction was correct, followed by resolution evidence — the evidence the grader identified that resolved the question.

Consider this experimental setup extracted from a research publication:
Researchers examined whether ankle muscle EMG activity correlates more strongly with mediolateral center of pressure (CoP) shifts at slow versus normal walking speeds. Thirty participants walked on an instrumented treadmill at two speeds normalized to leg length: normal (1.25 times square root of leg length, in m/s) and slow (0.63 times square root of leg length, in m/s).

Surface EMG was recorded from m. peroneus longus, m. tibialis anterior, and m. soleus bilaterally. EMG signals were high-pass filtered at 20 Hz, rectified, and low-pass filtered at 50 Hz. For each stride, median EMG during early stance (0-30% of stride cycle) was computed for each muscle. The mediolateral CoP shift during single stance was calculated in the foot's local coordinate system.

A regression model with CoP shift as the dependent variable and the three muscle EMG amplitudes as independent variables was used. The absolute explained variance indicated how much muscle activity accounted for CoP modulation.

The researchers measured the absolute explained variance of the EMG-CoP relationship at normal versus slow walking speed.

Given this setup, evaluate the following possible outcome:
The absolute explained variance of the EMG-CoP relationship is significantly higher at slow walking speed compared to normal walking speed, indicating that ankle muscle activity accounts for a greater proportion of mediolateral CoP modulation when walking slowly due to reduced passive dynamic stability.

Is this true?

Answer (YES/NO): NO